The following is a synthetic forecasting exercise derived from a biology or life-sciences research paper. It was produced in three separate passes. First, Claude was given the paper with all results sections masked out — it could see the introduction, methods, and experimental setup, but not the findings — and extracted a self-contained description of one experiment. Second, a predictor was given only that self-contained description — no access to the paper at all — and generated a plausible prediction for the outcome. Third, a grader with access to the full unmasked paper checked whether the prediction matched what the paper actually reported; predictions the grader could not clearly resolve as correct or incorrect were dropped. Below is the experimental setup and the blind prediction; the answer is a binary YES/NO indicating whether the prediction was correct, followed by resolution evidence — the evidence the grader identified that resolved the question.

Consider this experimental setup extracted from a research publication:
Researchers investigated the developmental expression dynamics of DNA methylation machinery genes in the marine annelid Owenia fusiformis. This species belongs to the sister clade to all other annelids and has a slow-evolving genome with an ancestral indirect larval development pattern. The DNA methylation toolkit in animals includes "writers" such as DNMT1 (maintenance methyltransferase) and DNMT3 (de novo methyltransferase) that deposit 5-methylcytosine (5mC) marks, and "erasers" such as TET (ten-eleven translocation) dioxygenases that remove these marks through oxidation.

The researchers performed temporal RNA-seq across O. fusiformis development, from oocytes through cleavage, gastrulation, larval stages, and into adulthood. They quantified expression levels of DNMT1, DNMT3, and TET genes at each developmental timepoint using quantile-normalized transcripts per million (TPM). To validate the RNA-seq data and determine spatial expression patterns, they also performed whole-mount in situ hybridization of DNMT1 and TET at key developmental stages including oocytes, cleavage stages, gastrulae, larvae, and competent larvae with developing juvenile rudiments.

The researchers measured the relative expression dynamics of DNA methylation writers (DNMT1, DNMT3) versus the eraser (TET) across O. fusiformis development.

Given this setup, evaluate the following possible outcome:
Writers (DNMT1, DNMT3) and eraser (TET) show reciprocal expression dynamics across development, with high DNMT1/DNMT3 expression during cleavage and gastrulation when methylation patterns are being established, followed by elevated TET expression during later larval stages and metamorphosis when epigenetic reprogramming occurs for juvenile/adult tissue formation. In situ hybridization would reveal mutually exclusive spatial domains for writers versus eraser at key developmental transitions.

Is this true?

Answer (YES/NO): NO